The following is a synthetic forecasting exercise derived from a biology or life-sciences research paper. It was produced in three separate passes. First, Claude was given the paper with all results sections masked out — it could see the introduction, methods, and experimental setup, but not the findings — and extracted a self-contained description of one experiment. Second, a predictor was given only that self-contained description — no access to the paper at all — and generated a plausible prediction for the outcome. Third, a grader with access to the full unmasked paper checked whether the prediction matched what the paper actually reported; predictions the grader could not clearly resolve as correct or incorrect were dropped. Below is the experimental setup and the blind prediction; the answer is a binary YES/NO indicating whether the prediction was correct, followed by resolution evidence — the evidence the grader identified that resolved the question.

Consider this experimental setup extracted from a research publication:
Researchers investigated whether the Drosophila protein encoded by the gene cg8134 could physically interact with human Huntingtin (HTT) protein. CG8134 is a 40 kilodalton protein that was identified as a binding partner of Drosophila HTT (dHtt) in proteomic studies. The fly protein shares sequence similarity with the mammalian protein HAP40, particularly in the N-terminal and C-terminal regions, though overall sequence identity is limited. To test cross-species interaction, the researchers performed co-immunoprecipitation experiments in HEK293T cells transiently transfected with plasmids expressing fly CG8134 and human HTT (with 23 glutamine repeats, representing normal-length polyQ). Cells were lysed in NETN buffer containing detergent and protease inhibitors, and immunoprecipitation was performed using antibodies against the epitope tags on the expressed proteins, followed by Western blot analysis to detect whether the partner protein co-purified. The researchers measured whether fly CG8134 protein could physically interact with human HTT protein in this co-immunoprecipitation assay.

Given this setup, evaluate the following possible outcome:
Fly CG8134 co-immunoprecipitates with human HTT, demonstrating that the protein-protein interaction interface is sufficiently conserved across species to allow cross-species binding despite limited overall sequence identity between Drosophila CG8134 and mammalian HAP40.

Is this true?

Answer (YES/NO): YES